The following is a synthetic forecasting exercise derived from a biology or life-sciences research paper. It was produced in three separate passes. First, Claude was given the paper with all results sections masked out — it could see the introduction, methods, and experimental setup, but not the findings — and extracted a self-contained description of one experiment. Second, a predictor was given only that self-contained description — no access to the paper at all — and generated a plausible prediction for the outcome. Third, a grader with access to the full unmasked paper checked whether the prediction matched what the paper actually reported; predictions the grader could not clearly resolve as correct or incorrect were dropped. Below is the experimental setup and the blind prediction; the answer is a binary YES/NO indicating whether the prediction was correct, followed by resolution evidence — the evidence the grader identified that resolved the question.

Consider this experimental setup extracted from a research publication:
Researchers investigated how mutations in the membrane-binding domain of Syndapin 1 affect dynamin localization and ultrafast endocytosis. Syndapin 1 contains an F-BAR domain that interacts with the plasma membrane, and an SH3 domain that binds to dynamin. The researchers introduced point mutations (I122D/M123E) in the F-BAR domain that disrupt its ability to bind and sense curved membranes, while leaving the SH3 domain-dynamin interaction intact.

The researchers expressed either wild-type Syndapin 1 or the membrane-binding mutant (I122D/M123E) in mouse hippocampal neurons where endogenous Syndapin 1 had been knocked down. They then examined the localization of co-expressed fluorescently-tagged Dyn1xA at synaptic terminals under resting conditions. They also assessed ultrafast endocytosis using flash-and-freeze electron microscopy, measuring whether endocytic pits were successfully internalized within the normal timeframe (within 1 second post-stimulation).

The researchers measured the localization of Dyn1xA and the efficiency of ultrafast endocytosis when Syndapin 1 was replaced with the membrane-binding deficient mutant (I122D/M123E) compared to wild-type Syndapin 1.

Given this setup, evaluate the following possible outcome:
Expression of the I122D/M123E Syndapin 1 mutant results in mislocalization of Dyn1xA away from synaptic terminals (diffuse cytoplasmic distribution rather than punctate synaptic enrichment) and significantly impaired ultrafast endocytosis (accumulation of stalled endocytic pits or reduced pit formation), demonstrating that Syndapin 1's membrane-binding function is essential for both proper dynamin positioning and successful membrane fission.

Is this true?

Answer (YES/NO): YES